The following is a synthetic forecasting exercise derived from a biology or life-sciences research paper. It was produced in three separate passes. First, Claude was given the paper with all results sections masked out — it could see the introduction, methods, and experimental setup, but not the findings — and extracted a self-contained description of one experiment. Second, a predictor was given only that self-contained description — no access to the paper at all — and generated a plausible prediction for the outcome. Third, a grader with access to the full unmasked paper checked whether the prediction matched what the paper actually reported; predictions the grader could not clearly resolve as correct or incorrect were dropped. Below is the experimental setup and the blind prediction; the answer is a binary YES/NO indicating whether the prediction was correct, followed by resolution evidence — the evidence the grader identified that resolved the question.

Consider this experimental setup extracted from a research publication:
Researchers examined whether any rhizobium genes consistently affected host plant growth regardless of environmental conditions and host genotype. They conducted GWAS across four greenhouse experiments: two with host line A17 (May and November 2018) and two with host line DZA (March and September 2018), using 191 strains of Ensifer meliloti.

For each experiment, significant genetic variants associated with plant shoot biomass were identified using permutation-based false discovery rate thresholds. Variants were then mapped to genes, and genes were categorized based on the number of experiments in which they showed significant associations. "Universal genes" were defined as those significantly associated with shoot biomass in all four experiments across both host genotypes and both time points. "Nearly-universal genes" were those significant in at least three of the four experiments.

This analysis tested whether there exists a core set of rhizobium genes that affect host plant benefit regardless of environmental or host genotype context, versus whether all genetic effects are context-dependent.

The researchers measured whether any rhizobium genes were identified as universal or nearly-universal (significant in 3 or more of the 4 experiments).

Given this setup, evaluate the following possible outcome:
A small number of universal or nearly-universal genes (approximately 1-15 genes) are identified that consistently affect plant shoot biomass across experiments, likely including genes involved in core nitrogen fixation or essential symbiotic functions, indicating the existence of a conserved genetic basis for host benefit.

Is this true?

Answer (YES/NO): NO